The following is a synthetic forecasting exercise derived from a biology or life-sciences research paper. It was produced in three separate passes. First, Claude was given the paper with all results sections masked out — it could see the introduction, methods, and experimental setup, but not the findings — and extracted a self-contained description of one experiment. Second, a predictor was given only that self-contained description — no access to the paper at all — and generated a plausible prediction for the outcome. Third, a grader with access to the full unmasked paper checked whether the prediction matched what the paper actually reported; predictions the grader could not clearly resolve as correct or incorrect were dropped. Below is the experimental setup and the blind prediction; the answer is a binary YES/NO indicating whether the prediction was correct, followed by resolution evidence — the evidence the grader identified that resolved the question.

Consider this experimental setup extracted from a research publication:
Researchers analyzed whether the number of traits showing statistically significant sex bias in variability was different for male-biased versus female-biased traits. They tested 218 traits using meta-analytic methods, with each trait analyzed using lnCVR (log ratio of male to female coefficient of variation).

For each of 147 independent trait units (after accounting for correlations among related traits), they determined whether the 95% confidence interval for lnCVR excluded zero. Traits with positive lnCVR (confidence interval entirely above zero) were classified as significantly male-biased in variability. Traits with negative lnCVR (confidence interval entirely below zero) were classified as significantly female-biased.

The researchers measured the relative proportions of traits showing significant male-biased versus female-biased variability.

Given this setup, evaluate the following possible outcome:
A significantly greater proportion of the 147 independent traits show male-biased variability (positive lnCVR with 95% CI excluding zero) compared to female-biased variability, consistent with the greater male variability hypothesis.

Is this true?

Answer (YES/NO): NO